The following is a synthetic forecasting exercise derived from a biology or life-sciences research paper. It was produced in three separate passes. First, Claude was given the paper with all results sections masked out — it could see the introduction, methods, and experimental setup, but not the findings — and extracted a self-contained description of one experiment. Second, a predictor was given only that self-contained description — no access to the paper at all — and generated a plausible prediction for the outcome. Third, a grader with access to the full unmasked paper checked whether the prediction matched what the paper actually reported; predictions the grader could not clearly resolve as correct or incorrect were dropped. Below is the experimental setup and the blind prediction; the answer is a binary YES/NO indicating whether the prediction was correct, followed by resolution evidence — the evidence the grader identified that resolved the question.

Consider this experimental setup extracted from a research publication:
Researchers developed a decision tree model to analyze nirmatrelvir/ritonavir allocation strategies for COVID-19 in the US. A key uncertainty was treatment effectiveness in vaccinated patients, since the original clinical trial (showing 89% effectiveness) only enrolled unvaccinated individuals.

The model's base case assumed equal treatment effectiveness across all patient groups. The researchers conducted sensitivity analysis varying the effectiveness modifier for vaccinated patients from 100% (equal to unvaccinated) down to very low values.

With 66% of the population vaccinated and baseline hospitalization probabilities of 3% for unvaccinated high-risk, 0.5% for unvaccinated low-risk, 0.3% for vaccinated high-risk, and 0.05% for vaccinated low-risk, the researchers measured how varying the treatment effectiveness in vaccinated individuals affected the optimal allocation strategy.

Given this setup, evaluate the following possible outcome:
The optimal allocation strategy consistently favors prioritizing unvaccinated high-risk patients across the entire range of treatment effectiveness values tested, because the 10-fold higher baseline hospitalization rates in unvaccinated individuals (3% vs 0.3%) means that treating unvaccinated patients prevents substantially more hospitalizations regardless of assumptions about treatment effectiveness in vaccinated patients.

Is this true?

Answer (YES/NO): YES